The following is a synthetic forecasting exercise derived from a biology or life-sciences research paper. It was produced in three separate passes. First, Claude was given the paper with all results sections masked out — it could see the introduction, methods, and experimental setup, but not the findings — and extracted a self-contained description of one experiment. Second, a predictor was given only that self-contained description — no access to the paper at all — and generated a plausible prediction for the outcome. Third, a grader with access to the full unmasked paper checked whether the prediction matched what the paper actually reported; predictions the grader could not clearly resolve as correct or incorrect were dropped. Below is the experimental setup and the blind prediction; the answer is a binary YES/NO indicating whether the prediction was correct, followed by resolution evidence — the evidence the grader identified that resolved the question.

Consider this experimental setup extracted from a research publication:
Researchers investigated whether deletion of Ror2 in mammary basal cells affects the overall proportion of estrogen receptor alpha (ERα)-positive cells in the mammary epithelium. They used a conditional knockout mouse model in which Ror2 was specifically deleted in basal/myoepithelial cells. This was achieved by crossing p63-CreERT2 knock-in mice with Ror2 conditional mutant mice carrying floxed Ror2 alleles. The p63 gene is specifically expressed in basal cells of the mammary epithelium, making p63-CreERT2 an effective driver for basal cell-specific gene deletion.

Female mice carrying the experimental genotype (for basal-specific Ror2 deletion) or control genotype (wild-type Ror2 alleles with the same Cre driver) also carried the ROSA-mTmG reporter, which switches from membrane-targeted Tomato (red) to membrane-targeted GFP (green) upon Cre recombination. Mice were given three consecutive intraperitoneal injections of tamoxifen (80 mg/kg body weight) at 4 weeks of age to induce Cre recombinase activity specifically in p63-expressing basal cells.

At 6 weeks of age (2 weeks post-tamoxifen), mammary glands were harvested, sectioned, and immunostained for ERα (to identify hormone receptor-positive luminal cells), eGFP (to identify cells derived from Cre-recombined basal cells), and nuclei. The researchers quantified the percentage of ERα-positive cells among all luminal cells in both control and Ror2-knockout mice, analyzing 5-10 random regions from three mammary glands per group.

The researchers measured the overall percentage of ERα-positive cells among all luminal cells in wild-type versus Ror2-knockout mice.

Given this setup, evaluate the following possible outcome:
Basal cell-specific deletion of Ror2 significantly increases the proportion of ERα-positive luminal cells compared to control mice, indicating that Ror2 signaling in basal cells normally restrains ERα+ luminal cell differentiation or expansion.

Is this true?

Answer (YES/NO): NO